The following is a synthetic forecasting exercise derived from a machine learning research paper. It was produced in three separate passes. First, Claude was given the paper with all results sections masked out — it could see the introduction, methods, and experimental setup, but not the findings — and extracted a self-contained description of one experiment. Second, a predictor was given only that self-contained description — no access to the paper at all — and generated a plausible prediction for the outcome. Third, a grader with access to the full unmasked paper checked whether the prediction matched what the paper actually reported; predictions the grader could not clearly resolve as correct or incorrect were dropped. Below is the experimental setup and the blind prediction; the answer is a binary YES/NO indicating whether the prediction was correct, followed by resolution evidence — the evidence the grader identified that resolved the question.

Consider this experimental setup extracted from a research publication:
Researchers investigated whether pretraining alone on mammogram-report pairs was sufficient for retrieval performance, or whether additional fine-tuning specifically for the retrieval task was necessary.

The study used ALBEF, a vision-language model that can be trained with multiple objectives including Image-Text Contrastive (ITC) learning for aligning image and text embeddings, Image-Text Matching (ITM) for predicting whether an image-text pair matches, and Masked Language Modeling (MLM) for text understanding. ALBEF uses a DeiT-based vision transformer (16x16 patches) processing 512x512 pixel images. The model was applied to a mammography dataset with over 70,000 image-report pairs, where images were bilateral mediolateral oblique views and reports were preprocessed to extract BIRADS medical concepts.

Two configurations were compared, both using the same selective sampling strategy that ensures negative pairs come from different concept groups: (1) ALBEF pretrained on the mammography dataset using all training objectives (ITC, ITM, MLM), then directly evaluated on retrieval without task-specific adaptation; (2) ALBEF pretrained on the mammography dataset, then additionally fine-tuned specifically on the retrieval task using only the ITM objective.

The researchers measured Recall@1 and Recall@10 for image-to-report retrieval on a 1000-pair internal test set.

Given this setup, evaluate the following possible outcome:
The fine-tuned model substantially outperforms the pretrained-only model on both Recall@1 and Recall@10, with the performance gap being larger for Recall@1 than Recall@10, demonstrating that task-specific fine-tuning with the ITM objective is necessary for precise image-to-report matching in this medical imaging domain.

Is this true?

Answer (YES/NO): YES